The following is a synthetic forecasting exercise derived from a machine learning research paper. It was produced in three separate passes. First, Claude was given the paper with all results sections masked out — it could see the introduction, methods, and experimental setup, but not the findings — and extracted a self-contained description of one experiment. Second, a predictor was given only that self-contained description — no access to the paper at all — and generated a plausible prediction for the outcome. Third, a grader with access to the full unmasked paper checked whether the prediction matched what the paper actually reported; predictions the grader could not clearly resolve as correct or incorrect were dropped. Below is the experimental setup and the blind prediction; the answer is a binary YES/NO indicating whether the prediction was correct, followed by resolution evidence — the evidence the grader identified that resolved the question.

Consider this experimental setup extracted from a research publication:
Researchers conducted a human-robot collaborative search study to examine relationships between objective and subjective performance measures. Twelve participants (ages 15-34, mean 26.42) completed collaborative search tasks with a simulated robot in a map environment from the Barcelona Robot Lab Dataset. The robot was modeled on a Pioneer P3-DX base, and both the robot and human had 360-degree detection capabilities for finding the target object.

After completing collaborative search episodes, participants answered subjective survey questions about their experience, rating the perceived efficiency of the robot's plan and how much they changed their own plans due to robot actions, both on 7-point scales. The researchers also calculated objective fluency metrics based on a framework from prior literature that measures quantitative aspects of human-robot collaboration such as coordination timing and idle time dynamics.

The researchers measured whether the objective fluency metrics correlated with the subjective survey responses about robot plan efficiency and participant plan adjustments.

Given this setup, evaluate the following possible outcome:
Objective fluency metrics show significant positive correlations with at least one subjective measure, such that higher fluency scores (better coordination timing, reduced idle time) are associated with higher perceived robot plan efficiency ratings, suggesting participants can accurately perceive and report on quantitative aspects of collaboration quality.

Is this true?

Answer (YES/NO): NO